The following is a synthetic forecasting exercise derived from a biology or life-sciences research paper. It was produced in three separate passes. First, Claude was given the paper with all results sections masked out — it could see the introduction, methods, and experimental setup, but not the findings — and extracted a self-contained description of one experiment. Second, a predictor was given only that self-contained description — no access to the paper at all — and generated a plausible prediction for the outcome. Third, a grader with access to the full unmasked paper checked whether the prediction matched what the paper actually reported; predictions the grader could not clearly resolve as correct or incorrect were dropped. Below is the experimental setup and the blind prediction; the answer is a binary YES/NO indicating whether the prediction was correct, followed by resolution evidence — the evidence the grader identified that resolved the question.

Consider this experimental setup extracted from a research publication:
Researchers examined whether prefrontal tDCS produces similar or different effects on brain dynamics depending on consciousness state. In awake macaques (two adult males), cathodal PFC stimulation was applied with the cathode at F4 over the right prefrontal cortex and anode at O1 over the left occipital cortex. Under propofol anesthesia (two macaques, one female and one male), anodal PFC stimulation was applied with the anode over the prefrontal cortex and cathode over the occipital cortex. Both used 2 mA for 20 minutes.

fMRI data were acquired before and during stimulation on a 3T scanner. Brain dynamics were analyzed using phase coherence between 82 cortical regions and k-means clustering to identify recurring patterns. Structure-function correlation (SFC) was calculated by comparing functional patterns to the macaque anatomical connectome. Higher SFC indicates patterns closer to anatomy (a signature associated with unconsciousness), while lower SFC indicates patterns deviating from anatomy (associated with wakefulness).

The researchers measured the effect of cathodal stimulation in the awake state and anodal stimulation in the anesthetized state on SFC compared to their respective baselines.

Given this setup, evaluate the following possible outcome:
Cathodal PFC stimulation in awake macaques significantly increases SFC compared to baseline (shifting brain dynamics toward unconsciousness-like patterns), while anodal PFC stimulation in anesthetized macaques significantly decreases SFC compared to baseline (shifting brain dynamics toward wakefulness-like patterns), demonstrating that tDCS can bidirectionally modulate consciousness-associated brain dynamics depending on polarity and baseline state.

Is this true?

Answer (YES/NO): YES